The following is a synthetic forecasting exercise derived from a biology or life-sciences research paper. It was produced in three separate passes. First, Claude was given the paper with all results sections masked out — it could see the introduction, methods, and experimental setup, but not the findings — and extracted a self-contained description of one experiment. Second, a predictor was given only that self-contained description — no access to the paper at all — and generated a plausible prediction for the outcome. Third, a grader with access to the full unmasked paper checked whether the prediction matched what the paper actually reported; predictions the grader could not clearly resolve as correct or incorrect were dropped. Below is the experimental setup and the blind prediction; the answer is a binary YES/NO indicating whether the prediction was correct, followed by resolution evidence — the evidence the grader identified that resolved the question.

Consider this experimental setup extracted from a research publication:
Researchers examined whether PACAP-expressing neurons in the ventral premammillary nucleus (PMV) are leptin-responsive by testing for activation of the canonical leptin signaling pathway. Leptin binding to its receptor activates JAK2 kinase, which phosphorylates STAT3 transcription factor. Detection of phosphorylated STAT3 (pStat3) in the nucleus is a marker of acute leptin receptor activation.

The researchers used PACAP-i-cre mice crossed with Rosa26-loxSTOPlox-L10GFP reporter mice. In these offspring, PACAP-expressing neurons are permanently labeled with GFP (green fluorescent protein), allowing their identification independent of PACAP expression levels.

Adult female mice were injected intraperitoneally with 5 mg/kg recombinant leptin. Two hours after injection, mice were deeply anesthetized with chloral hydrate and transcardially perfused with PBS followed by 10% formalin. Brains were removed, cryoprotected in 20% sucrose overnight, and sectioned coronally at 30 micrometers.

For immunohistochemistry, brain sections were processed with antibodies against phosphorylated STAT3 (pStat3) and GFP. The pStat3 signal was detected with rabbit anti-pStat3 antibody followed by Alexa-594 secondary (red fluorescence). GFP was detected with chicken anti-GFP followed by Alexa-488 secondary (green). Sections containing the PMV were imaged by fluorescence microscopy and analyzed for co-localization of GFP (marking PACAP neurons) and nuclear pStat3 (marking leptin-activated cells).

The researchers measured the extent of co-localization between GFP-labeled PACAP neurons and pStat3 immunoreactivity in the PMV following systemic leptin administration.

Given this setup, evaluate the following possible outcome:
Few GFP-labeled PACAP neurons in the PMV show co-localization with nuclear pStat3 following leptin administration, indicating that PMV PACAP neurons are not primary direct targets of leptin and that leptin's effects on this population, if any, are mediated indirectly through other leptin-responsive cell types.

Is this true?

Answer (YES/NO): NO